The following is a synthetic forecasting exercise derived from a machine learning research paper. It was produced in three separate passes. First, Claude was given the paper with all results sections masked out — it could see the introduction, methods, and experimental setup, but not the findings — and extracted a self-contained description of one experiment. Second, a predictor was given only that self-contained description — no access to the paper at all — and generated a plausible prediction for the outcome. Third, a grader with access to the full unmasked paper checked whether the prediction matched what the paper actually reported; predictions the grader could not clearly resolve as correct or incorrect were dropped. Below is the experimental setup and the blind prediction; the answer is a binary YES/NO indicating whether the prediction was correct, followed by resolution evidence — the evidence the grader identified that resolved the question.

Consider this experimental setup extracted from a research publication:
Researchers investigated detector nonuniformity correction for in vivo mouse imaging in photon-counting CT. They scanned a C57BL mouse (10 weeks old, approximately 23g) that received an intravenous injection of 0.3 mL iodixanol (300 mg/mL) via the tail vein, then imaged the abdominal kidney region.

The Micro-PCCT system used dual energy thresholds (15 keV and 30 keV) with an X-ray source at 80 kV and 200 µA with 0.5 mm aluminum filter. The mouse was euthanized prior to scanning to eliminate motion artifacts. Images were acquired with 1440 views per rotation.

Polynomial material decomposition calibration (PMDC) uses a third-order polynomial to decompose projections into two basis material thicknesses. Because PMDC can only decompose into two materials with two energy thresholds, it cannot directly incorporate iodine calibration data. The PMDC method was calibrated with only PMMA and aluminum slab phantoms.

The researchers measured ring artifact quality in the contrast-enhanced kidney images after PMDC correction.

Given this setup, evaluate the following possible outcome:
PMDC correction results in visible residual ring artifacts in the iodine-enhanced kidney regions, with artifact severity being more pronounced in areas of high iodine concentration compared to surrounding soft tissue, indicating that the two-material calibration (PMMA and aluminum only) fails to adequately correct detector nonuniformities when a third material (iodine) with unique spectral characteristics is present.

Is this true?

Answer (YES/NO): YES